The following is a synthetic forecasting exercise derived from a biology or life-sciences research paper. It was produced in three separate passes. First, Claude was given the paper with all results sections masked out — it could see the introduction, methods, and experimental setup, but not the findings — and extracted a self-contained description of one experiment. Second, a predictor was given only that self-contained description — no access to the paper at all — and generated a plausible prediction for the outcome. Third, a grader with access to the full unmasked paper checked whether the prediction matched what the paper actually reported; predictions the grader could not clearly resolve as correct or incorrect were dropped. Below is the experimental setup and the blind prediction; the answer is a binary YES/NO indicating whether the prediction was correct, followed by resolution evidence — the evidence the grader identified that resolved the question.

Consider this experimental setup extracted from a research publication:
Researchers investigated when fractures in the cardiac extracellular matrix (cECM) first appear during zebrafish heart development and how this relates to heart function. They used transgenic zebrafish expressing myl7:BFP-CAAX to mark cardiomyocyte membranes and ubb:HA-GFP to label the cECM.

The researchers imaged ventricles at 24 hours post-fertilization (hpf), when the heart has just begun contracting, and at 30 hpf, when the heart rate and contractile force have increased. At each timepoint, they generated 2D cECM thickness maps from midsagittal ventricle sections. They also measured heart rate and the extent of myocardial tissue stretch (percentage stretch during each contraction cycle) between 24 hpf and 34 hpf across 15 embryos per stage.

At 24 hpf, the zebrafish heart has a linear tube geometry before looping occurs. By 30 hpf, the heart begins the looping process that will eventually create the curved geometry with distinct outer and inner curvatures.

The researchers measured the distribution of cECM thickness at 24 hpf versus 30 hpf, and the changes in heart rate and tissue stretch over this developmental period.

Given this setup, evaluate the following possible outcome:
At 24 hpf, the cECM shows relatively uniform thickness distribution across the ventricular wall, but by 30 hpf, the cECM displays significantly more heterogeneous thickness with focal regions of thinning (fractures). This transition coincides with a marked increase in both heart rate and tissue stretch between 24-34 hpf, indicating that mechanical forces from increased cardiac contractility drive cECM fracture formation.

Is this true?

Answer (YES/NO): YES